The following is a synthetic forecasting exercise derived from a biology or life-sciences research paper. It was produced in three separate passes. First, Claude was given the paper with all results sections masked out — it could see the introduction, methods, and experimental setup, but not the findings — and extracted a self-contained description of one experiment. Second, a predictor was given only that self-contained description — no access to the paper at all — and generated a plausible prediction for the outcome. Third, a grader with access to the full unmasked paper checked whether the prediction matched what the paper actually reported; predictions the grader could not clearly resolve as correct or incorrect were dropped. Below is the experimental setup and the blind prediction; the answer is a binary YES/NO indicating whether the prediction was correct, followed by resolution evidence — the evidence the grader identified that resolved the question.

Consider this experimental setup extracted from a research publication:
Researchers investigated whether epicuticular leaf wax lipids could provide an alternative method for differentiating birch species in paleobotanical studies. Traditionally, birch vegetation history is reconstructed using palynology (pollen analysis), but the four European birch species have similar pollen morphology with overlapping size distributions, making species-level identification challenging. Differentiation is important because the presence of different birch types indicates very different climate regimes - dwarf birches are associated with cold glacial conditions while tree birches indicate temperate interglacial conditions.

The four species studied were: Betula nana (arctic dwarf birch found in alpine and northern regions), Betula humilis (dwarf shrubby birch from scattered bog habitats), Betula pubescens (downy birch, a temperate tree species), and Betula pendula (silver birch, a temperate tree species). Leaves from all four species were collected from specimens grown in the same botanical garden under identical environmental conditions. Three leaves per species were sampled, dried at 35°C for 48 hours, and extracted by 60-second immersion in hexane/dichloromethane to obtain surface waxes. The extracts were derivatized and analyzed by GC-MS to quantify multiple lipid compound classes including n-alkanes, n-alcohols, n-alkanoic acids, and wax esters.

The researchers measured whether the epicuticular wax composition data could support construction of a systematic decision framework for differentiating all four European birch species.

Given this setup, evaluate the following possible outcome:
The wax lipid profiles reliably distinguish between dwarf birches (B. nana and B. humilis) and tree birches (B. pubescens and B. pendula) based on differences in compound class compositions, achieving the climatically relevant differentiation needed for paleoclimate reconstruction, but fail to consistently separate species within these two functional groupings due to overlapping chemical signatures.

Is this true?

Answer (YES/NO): NO